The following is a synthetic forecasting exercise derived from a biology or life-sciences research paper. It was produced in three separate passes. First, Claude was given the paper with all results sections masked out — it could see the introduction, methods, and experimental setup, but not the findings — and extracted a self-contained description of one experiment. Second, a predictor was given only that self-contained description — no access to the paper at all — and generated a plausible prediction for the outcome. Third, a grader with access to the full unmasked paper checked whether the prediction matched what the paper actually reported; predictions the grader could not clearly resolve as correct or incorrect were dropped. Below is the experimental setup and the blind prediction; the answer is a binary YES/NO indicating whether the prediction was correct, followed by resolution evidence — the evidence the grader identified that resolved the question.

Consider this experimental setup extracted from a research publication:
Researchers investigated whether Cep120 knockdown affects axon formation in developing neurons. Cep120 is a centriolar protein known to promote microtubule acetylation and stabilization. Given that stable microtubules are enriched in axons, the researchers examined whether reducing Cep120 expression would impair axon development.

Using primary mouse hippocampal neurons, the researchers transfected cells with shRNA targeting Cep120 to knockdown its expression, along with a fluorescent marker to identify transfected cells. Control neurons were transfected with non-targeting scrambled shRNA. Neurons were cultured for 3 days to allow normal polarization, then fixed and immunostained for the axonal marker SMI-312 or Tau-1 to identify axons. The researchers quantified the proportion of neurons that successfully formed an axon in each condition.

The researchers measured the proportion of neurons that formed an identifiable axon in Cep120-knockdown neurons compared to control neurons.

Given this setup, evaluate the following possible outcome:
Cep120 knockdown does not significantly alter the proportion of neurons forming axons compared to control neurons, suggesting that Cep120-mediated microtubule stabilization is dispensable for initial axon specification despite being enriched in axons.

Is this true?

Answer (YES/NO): NO